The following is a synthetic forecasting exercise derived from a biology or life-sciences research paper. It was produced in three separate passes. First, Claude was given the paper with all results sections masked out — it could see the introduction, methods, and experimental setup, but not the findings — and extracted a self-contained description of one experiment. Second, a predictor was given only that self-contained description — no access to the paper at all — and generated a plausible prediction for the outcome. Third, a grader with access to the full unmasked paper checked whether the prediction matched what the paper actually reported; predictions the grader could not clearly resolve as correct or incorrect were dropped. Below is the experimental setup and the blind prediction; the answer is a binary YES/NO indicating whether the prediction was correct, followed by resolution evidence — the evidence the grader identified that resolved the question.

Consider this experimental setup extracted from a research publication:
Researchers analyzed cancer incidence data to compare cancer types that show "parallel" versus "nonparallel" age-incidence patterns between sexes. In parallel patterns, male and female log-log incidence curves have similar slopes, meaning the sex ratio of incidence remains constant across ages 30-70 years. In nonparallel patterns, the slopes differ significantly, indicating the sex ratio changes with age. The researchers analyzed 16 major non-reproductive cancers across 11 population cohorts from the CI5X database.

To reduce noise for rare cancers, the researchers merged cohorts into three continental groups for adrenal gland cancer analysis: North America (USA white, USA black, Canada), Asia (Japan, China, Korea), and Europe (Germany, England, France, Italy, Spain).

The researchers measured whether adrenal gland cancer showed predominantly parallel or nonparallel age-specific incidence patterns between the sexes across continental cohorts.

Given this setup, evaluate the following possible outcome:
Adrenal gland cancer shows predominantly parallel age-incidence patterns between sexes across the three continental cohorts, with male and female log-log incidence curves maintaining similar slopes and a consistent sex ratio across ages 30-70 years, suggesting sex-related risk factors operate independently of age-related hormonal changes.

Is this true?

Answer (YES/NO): NO